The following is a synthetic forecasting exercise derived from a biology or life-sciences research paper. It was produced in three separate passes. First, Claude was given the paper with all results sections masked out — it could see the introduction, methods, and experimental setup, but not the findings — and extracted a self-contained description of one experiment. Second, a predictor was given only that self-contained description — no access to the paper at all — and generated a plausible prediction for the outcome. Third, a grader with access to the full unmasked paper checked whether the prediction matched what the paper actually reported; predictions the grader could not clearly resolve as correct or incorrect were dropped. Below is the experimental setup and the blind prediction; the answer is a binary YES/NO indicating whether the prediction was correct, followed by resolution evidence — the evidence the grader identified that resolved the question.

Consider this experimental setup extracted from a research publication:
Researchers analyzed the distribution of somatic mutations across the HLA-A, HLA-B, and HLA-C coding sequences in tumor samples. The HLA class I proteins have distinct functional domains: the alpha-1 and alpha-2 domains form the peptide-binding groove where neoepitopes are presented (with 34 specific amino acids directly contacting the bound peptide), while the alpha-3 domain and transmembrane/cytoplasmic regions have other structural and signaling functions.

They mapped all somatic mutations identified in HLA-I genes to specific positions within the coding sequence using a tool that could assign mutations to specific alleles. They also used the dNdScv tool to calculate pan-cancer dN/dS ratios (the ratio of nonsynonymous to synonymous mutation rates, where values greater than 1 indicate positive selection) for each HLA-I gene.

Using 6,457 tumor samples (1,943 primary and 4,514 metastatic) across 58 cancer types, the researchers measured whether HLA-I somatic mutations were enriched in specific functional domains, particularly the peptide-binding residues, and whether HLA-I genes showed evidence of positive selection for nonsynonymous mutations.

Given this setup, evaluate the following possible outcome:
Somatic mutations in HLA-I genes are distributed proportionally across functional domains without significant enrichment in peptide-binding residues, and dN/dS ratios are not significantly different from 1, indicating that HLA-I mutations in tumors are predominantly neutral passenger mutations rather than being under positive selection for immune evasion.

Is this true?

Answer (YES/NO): NO